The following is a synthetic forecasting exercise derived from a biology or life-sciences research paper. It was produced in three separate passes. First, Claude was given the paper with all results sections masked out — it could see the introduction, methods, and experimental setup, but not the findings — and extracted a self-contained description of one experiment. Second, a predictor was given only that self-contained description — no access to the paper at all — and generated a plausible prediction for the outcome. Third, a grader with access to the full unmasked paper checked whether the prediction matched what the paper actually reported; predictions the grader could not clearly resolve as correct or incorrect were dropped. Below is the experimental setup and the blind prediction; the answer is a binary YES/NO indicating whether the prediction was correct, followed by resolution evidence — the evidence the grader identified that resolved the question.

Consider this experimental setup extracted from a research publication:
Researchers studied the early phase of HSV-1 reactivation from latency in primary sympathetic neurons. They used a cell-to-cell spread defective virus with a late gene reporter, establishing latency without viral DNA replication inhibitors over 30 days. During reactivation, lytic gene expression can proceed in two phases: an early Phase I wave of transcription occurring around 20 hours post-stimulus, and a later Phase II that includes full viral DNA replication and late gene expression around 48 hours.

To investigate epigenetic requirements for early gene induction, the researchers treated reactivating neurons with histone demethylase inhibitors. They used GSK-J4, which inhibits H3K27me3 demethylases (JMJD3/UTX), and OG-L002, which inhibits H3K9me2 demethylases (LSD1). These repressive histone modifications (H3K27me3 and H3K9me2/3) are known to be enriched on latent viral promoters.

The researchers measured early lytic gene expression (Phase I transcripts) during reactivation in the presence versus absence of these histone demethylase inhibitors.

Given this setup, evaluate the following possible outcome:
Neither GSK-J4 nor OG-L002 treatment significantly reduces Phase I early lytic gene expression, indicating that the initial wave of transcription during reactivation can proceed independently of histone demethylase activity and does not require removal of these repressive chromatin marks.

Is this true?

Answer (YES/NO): YES